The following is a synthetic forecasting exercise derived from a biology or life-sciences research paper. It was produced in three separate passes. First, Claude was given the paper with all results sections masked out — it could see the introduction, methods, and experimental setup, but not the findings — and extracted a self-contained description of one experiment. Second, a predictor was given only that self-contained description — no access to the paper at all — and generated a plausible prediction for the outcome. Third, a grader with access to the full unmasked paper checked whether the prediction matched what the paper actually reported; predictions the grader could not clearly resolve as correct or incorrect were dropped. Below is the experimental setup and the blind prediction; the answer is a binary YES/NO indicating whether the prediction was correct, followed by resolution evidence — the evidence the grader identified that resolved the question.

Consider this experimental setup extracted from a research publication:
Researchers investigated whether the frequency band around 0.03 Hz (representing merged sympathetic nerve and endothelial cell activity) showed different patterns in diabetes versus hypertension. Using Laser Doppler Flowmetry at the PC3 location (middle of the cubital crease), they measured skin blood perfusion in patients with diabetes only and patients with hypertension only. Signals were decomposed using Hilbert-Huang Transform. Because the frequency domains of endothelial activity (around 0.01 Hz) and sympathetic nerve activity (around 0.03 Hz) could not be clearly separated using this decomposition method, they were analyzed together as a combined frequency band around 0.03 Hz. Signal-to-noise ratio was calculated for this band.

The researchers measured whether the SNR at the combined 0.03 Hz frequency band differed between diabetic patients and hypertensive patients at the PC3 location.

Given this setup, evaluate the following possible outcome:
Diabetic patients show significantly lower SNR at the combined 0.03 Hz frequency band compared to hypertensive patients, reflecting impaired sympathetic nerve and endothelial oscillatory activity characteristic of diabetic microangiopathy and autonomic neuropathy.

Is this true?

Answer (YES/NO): NO